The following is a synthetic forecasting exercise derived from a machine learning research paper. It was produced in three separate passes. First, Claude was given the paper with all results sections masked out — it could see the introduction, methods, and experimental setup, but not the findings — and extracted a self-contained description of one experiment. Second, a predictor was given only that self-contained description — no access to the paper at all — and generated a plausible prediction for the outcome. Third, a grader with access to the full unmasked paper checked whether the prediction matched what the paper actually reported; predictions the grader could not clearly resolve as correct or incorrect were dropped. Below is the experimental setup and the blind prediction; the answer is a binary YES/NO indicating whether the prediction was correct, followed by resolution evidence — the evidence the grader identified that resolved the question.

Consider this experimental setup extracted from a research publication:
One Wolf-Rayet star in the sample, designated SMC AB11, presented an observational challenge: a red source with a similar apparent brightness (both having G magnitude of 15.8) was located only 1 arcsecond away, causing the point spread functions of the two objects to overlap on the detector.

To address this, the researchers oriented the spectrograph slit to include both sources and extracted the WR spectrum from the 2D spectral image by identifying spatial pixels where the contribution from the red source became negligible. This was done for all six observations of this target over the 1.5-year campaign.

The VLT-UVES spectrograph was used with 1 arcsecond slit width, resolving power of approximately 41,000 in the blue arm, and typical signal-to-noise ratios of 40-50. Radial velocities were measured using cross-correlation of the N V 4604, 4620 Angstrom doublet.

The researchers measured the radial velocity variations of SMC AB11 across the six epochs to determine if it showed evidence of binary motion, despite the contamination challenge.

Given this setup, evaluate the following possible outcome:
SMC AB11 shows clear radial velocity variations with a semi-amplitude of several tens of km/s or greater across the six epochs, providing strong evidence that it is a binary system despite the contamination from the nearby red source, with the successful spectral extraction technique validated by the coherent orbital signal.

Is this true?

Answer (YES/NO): NO